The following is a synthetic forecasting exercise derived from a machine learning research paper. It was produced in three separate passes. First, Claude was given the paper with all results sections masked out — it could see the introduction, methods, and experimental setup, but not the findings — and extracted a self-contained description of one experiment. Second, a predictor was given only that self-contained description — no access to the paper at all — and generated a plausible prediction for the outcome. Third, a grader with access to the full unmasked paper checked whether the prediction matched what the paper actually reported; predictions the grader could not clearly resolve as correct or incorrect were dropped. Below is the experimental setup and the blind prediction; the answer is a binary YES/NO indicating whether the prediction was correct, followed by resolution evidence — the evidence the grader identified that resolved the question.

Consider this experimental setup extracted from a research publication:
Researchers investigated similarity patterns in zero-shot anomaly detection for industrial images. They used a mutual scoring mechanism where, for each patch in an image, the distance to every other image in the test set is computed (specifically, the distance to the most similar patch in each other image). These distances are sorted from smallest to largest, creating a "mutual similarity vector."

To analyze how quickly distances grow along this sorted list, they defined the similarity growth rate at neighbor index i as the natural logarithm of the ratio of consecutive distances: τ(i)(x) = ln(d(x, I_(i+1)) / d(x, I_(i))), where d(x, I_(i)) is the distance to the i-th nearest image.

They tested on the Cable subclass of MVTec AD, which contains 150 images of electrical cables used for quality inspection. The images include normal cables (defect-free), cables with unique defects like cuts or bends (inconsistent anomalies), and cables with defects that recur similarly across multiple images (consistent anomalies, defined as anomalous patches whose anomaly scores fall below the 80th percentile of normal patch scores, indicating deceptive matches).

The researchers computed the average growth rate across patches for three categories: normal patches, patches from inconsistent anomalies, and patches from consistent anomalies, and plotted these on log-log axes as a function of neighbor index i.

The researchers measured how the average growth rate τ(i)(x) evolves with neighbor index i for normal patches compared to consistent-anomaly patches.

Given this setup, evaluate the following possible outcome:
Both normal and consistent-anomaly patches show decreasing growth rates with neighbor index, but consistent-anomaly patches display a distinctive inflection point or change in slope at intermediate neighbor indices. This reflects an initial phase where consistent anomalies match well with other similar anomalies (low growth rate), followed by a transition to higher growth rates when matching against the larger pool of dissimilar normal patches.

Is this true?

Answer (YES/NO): YES